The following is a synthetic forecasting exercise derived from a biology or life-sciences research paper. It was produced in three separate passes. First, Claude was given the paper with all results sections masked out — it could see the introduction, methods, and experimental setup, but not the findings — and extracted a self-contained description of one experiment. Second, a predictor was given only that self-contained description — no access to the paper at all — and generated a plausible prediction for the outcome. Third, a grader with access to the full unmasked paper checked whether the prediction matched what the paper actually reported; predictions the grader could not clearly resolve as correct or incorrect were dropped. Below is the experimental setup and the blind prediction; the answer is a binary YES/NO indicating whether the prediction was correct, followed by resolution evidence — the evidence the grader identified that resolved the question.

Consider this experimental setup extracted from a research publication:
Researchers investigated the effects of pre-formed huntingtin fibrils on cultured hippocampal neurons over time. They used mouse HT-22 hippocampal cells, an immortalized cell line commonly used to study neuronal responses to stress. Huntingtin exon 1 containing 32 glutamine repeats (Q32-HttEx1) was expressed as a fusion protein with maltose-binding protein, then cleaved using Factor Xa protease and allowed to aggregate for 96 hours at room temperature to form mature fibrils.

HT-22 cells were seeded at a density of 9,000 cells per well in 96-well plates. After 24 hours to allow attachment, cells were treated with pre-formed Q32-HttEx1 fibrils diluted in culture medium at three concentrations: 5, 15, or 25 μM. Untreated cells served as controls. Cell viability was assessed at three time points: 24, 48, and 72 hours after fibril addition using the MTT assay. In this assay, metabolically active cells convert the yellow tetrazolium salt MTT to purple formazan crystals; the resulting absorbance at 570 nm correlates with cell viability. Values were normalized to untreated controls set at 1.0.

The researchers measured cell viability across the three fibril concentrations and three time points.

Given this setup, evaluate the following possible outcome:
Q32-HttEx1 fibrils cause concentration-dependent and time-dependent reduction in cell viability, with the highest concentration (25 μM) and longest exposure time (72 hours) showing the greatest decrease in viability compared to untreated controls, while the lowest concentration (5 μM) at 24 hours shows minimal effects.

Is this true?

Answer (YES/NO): YES